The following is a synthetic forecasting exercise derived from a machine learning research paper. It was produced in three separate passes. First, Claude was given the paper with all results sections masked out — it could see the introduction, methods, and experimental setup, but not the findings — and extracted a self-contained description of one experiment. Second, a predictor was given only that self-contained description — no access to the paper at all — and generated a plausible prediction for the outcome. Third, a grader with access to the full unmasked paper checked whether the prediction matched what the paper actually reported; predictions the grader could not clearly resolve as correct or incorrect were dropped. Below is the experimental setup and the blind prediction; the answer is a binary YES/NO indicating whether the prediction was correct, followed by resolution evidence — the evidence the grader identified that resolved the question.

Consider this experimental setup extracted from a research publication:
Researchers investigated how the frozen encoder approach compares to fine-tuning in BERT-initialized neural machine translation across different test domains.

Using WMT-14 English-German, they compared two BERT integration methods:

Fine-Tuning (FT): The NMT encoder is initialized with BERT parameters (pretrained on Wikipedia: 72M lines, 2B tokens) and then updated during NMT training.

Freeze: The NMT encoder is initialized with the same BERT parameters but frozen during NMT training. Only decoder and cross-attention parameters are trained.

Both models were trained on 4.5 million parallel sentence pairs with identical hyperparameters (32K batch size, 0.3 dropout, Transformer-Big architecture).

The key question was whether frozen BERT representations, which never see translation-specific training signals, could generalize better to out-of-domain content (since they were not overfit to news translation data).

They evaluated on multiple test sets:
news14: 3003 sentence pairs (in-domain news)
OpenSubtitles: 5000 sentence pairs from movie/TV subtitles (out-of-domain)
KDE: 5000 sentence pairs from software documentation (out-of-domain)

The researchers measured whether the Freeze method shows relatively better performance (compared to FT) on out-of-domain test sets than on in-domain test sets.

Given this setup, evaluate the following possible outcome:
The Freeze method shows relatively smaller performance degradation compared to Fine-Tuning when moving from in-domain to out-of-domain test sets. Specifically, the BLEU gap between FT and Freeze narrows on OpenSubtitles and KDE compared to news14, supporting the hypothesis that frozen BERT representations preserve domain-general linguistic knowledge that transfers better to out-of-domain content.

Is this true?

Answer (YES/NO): YES